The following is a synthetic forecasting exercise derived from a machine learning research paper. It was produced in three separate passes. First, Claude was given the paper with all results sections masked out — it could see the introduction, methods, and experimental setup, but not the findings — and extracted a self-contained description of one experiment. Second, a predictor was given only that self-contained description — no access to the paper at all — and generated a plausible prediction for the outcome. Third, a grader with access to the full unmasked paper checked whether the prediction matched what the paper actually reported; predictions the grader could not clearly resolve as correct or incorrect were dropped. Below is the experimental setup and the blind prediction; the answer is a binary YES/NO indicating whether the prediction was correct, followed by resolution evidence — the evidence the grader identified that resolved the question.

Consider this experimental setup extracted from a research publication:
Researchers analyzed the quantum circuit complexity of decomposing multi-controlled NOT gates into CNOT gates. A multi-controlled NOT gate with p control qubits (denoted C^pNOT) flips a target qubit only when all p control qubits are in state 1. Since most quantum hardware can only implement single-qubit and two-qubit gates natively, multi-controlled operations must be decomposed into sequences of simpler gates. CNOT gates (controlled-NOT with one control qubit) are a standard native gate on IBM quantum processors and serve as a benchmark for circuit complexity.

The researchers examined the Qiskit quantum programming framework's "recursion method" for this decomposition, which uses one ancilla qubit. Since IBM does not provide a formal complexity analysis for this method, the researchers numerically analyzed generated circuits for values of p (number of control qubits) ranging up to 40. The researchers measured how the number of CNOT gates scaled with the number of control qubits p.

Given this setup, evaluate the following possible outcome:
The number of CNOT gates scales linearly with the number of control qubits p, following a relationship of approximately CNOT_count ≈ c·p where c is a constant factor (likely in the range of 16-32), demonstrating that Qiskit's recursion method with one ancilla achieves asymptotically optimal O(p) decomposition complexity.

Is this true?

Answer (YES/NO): NO